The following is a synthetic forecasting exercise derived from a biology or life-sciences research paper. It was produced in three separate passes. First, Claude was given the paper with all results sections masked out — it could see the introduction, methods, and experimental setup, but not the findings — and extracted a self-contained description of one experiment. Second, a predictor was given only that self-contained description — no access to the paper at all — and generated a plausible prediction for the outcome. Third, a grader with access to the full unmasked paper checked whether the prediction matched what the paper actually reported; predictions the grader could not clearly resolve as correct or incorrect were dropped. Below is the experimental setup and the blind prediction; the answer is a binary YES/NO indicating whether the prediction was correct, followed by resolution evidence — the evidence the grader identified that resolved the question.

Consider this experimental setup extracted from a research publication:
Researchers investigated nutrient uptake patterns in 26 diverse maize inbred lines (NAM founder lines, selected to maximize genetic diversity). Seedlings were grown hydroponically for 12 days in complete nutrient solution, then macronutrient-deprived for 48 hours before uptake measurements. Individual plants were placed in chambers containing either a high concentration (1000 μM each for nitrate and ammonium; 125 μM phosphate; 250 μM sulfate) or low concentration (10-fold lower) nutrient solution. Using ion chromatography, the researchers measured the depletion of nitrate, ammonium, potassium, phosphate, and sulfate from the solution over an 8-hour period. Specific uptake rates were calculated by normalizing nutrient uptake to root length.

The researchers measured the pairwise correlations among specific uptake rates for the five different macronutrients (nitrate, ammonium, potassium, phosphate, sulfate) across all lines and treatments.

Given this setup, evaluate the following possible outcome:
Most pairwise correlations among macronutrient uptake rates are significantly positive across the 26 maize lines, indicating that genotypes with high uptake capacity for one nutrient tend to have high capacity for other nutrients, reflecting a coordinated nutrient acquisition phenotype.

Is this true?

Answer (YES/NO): YES